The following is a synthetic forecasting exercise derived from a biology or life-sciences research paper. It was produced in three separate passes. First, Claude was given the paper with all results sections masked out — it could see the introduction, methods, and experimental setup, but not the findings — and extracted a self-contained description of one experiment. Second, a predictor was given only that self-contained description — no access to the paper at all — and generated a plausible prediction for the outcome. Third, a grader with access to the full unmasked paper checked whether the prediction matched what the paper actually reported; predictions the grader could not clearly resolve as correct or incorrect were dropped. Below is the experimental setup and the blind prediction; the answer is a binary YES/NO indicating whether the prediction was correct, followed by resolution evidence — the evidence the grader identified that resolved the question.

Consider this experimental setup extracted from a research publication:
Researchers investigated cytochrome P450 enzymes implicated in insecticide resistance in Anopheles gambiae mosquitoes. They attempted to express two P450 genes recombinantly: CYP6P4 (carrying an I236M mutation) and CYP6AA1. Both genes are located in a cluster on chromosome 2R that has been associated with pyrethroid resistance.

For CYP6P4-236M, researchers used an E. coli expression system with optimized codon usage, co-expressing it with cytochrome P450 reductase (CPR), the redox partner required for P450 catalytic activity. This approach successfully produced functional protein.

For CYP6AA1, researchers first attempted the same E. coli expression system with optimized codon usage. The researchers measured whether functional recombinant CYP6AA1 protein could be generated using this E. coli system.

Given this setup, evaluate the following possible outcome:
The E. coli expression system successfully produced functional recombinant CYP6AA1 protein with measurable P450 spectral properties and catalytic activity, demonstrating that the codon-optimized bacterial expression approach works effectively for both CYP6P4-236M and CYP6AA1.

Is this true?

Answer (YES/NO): NO